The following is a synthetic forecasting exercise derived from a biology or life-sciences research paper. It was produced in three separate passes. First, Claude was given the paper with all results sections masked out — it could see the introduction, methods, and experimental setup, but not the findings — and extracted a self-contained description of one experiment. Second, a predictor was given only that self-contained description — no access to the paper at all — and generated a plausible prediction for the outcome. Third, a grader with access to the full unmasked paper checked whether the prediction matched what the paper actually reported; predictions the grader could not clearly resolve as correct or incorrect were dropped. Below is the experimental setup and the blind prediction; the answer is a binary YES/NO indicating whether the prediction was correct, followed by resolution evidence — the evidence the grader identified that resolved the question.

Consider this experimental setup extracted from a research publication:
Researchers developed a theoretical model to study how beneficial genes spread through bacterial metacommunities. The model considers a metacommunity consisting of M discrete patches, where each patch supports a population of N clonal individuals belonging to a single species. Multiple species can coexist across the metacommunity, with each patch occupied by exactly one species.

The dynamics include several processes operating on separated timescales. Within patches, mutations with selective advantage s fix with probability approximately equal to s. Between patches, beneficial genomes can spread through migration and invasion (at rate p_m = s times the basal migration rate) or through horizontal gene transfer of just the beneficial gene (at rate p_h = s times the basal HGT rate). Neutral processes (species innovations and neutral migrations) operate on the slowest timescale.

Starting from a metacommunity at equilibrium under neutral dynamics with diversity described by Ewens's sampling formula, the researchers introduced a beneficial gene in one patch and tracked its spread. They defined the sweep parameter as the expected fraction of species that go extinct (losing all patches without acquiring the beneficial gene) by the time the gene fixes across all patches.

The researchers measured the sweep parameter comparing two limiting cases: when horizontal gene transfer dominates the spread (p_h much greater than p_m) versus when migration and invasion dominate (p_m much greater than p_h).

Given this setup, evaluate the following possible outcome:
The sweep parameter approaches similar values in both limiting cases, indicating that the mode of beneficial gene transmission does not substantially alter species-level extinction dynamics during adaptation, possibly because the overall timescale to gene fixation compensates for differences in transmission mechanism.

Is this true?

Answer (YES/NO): NO